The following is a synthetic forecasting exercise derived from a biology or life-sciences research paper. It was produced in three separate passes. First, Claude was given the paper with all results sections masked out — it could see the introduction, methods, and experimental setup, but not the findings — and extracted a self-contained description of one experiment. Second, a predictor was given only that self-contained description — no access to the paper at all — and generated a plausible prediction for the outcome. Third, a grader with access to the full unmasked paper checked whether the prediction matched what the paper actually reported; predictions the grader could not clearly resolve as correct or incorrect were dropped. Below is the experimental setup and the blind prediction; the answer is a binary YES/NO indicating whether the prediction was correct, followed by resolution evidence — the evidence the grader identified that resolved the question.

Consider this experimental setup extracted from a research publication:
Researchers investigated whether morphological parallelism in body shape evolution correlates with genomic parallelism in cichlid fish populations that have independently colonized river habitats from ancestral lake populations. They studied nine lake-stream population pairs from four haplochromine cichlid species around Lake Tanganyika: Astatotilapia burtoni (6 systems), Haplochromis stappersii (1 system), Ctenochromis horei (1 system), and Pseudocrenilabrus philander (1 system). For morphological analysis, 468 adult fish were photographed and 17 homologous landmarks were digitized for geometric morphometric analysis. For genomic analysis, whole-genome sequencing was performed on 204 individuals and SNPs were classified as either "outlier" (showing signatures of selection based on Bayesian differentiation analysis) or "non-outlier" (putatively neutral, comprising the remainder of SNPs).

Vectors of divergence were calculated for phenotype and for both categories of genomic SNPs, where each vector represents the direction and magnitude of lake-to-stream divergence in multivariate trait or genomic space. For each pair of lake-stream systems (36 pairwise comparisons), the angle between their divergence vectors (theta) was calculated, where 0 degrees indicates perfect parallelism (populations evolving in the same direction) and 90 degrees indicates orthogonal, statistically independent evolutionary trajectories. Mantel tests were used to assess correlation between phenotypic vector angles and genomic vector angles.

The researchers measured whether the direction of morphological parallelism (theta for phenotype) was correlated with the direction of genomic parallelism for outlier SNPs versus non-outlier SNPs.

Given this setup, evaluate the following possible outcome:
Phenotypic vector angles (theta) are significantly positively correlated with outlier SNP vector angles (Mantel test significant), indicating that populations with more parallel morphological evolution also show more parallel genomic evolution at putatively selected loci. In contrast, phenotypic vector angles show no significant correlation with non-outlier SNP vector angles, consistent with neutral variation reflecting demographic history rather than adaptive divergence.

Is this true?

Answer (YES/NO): YES